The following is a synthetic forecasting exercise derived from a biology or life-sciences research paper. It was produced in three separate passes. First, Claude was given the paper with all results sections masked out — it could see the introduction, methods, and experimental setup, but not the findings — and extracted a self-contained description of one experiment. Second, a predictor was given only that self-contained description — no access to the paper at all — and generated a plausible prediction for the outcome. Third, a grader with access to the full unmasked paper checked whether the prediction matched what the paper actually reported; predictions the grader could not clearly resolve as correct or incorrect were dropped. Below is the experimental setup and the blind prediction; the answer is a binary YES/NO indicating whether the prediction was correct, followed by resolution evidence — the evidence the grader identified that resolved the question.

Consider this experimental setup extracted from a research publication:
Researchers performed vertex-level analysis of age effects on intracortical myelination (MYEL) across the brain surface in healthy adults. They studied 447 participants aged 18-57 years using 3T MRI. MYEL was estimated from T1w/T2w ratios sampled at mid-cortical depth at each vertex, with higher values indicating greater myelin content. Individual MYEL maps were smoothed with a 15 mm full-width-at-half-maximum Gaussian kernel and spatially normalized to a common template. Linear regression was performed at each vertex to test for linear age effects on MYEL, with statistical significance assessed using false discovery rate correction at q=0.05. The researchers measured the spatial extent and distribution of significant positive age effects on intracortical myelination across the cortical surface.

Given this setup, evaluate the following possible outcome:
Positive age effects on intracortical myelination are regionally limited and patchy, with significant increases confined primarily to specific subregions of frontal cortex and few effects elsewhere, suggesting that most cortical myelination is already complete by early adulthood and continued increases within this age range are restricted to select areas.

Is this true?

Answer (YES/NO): NO